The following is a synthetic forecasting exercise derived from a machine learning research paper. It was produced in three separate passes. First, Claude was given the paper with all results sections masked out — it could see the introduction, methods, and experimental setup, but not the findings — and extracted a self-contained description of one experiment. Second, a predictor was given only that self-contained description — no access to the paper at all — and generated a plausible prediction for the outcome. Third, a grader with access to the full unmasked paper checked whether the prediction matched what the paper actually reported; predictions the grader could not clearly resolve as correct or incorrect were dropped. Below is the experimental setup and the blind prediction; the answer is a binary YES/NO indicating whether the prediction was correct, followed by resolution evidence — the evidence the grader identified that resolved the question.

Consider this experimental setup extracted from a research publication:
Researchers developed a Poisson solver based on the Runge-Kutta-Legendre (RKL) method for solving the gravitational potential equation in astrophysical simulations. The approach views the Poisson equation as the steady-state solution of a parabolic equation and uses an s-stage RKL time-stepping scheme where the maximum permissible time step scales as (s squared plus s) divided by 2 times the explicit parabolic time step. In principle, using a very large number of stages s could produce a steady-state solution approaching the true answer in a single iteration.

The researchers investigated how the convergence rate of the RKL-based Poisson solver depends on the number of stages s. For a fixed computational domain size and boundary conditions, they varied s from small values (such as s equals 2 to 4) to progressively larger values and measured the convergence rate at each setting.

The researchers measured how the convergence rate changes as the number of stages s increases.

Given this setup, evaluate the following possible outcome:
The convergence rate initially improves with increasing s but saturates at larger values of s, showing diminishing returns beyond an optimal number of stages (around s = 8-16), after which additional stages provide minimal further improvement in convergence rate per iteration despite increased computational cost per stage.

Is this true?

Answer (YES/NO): NO